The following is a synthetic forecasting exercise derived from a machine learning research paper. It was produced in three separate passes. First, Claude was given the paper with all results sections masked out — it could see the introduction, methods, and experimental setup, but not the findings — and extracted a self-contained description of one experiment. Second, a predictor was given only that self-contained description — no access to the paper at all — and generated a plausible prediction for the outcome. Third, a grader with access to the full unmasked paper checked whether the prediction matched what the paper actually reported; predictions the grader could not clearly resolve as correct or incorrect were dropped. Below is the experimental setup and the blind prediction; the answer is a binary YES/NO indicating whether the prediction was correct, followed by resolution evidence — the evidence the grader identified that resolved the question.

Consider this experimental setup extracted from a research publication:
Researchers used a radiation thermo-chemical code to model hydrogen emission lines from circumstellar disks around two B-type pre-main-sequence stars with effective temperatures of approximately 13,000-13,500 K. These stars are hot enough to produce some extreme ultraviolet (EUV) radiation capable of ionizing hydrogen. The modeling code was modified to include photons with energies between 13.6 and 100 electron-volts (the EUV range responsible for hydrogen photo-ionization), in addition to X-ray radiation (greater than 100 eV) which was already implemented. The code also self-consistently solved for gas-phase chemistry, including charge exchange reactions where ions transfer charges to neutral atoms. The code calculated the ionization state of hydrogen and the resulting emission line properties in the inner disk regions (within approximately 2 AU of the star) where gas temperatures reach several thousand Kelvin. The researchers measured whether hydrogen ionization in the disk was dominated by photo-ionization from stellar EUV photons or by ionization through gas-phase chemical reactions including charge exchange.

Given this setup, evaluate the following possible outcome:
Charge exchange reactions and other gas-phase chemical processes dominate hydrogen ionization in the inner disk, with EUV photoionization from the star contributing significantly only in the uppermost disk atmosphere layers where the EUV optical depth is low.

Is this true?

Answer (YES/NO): NO